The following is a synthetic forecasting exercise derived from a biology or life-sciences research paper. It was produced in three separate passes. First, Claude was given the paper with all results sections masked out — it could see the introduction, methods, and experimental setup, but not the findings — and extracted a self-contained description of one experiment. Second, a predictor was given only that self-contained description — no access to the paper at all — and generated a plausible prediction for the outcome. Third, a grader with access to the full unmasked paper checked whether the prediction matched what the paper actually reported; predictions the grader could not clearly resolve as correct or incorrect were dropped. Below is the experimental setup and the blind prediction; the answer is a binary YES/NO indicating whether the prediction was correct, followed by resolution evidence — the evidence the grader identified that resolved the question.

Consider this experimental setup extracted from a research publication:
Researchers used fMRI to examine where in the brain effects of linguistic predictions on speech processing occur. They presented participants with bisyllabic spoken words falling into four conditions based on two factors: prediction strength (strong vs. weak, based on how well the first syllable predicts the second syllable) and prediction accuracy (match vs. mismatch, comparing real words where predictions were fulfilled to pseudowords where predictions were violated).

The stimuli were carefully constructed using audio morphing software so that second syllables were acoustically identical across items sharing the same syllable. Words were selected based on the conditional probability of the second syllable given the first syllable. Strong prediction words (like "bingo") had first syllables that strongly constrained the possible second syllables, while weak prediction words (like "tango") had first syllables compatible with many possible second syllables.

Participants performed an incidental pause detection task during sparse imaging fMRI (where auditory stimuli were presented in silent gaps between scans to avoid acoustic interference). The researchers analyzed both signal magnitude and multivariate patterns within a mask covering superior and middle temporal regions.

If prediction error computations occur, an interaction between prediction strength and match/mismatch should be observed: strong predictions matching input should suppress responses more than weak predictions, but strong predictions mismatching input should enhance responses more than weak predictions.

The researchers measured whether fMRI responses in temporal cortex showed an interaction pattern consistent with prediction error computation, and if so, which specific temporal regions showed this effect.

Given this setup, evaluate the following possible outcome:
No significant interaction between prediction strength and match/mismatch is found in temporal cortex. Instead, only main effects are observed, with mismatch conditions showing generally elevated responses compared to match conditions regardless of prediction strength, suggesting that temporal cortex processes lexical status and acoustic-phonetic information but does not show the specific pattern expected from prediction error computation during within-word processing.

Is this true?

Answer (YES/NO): NO